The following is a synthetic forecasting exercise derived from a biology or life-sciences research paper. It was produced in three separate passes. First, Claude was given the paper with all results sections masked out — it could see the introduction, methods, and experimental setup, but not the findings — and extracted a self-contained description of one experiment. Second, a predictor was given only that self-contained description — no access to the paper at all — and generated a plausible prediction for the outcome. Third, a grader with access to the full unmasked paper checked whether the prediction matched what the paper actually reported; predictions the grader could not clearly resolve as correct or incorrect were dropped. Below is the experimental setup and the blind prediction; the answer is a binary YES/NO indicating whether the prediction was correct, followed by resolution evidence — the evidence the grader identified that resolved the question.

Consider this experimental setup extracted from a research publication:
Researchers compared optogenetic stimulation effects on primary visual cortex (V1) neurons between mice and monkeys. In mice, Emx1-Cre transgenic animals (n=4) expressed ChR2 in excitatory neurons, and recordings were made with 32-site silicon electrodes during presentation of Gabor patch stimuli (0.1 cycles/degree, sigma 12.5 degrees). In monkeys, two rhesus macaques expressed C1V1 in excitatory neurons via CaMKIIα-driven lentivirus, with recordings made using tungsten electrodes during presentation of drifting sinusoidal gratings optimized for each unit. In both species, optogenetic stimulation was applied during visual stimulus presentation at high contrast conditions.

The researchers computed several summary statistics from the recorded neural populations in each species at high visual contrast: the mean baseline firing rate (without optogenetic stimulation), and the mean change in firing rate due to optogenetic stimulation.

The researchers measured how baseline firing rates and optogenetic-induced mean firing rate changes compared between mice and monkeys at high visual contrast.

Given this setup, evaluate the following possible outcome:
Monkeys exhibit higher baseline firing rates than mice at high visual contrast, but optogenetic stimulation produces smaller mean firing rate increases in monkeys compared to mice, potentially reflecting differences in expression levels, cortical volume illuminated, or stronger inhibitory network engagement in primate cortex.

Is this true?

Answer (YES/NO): YES